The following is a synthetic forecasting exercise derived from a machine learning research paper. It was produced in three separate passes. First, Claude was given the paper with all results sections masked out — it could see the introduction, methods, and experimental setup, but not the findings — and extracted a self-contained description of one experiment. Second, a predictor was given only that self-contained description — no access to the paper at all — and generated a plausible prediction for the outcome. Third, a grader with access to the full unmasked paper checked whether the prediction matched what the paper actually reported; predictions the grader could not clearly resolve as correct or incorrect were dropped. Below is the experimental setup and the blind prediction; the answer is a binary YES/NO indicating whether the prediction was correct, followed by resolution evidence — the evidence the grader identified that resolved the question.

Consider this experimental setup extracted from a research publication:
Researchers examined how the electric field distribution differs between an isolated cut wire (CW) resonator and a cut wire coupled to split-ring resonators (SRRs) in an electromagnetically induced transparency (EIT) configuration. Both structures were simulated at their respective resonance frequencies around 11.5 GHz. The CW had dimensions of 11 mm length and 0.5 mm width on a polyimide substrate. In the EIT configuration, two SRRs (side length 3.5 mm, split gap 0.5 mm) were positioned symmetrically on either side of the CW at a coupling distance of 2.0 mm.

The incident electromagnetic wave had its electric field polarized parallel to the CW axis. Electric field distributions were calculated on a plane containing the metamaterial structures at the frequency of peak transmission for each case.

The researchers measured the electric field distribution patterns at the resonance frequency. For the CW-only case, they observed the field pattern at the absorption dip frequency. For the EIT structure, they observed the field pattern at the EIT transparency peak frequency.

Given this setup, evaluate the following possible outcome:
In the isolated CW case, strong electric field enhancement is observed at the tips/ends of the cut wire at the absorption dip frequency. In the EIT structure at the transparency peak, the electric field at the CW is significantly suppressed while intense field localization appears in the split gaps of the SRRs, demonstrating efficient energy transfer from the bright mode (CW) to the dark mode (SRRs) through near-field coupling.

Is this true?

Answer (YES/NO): YES